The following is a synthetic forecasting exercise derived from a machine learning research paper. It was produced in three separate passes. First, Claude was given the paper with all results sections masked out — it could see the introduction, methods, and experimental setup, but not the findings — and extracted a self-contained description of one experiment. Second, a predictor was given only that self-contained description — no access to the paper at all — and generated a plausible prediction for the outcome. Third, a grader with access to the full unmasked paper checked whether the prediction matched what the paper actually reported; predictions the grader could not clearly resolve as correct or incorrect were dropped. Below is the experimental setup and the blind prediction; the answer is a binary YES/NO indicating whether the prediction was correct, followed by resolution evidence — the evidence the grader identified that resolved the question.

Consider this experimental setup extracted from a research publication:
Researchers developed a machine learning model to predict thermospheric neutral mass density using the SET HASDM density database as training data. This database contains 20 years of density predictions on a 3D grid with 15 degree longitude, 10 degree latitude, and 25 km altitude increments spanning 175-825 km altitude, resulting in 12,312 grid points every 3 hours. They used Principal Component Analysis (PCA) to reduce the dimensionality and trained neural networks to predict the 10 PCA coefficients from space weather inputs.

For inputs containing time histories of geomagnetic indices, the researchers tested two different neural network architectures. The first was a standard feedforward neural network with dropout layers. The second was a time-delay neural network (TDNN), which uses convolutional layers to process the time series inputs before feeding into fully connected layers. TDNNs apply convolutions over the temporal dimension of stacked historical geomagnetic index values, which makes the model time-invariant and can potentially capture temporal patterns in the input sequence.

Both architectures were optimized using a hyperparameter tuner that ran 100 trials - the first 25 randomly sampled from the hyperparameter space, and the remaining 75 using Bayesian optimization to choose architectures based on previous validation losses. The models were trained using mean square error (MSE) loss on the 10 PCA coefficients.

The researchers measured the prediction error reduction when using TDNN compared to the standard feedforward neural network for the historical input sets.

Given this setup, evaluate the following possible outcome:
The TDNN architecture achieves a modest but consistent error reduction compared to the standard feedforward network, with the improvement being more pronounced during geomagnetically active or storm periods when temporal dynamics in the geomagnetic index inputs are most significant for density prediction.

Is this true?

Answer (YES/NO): NO